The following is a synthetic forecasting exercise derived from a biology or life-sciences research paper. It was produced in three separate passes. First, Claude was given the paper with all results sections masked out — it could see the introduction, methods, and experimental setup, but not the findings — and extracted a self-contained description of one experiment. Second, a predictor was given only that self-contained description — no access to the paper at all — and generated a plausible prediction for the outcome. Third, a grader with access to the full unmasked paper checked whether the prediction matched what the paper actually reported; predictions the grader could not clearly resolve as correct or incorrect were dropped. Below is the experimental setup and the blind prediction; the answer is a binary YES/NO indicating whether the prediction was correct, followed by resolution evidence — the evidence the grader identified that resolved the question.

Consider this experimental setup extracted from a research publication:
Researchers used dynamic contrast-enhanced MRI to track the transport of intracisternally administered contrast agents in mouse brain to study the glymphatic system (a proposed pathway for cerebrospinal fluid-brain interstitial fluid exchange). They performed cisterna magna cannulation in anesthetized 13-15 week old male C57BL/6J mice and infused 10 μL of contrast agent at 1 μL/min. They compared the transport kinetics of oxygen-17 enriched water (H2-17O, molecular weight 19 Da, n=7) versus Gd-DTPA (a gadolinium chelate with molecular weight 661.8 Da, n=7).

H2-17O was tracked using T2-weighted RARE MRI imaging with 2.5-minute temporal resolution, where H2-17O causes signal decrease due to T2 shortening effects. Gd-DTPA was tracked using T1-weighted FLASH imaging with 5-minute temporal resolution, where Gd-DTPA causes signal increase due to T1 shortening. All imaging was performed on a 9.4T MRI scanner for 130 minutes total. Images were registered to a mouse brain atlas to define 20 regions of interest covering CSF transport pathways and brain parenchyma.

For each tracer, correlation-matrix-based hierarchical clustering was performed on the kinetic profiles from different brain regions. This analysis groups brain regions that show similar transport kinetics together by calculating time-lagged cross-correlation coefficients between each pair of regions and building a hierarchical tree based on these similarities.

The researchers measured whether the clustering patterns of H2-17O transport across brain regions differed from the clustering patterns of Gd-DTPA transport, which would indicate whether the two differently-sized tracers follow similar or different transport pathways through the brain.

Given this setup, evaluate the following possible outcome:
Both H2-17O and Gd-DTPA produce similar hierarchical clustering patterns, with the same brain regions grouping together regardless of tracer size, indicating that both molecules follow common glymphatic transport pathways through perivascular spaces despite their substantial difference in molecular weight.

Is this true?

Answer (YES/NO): NO